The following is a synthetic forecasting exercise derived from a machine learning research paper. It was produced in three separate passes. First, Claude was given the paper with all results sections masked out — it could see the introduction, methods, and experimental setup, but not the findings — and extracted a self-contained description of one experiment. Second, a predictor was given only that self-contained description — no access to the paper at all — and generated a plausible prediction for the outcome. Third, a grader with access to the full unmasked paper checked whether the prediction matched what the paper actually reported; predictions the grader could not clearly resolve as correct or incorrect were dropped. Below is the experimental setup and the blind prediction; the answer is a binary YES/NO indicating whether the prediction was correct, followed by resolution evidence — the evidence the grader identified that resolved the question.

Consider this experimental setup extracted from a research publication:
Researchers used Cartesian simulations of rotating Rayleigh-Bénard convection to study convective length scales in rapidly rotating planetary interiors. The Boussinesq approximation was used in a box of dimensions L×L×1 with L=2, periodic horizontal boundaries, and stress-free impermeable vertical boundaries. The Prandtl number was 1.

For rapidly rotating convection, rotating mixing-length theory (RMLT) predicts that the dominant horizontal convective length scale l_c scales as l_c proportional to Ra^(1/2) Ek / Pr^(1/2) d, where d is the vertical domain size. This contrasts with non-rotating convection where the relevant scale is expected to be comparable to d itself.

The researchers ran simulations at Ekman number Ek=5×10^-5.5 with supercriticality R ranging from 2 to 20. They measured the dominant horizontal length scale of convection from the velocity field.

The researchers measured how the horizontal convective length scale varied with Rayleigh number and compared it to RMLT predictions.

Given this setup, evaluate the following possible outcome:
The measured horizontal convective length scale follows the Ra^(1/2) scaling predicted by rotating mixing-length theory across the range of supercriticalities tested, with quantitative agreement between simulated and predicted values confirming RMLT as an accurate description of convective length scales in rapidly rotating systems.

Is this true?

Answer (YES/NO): NO